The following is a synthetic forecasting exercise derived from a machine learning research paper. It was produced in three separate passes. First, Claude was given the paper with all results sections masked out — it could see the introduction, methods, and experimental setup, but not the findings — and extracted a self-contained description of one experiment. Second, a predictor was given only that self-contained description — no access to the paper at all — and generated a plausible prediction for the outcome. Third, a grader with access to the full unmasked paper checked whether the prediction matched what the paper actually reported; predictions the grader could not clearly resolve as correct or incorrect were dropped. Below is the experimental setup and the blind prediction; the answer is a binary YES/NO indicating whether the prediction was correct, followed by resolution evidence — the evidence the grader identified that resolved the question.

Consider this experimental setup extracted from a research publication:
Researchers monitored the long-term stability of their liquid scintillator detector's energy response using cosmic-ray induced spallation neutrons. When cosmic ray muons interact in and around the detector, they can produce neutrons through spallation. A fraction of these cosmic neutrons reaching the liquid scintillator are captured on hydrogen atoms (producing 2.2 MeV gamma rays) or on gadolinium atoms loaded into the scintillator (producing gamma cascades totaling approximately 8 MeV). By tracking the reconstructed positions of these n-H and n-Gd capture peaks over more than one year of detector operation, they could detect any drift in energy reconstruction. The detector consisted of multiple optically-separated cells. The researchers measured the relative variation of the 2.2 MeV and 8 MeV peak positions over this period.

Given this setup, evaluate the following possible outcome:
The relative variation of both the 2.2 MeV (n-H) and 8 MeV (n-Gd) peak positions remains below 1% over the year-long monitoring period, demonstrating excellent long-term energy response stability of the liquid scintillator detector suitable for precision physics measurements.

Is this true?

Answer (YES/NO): YES